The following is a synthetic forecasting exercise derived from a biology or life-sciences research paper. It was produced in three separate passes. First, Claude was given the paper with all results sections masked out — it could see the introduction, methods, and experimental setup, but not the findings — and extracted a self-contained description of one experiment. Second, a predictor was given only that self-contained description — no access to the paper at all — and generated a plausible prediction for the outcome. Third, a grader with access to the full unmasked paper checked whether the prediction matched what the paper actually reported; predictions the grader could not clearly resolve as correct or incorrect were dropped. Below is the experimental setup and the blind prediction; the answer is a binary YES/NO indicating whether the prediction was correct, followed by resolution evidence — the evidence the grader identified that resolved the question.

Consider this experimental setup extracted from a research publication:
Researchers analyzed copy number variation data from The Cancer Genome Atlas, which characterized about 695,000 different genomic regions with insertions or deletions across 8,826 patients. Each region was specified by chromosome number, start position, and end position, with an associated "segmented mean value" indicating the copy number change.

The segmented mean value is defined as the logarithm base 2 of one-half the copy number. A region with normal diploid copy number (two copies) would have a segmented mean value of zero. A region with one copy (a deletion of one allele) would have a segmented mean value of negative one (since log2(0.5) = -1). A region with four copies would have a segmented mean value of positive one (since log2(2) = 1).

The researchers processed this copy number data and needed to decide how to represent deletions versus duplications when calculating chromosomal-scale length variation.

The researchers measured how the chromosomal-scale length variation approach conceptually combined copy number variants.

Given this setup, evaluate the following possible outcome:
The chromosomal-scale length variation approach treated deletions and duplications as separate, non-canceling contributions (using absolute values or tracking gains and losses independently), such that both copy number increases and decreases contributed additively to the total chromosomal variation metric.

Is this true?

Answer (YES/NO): NO